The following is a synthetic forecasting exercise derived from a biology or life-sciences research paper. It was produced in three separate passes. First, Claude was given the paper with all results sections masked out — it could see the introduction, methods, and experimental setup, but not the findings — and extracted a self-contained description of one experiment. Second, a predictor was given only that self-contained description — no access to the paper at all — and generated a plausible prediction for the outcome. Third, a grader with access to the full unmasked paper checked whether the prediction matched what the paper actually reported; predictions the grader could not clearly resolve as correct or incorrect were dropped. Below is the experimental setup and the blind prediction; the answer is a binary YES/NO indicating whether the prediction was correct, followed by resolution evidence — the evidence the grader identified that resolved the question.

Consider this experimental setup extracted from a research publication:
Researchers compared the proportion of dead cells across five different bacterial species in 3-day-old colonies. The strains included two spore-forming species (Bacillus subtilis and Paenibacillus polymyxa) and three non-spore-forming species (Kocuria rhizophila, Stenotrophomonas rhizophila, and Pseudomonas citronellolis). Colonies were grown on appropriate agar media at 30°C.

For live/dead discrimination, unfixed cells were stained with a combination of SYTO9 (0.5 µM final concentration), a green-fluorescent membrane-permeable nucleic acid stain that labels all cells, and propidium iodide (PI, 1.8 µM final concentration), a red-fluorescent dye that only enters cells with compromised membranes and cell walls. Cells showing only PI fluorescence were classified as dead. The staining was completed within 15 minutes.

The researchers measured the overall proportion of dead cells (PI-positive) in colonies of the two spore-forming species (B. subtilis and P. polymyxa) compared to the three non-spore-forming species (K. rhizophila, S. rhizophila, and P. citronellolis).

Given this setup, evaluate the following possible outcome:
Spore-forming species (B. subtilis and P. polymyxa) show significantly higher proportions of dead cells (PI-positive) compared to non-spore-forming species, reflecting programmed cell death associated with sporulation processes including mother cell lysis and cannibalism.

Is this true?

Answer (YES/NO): YES